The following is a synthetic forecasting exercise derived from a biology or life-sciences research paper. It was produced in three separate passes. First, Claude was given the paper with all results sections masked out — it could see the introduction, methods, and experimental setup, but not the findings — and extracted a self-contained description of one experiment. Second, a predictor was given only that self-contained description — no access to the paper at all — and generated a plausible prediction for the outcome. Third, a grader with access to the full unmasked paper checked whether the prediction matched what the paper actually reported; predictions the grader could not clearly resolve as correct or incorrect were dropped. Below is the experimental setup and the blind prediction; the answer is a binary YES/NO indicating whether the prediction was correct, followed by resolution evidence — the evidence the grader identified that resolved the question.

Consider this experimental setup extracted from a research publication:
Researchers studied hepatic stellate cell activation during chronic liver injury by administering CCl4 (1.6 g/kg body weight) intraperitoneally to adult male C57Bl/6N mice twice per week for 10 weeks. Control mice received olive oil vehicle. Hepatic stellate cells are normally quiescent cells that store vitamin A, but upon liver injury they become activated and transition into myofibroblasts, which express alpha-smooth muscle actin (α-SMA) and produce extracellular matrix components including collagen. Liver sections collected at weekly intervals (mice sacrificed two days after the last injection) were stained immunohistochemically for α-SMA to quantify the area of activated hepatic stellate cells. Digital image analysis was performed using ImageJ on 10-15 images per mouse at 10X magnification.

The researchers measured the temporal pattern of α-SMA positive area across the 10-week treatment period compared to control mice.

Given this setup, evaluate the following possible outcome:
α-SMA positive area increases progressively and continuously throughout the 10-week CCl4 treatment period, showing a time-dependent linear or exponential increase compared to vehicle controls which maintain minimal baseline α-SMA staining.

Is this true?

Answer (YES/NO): NO